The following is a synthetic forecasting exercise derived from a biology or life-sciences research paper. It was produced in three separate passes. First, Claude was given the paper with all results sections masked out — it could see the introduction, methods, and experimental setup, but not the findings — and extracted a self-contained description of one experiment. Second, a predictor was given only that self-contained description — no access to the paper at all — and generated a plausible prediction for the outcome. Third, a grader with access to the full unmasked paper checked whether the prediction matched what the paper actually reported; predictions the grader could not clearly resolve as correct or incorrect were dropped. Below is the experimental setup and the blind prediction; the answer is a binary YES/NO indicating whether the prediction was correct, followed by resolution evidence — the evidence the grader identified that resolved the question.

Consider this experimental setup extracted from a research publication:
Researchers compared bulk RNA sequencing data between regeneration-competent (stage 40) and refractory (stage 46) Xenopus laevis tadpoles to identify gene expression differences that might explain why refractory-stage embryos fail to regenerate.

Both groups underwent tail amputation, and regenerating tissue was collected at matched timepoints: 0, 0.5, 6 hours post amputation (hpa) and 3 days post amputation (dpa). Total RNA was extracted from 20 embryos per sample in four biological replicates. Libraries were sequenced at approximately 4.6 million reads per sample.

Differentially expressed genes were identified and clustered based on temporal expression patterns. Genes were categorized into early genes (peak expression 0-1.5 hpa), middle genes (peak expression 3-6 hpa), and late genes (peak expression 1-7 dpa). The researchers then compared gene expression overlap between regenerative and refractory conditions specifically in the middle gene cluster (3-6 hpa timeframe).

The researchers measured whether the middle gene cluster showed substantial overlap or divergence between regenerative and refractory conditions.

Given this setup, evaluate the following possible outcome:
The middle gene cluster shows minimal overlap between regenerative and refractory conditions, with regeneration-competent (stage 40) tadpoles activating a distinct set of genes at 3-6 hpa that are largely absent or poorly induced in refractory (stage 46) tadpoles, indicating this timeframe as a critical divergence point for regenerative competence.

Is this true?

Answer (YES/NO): NO